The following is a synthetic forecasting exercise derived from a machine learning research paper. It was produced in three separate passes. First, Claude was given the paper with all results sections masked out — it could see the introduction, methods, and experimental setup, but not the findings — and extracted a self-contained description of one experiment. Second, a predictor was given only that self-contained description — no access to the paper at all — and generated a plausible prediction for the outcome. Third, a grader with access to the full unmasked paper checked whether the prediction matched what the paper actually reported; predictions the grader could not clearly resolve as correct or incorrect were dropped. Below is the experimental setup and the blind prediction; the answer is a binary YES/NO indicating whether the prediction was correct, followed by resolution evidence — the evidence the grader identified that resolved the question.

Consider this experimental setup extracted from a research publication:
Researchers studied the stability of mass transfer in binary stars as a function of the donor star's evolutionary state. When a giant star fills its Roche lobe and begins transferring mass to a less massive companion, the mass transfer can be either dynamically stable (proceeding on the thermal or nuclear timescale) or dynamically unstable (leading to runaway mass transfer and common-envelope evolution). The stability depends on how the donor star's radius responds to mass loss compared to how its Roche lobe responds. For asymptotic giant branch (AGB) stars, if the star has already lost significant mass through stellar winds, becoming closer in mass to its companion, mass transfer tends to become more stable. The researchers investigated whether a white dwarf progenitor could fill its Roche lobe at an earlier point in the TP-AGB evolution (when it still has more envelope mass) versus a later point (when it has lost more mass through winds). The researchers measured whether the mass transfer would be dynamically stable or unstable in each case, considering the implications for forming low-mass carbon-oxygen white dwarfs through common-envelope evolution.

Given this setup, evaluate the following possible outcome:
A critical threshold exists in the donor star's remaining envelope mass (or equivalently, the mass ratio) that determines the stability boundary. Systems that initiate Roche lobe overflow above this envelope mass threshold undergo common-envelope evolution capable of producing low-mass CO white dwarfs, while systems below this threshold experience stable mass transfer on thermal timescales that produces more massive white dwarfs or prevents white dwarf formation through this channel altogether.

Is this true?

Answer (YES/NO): NO